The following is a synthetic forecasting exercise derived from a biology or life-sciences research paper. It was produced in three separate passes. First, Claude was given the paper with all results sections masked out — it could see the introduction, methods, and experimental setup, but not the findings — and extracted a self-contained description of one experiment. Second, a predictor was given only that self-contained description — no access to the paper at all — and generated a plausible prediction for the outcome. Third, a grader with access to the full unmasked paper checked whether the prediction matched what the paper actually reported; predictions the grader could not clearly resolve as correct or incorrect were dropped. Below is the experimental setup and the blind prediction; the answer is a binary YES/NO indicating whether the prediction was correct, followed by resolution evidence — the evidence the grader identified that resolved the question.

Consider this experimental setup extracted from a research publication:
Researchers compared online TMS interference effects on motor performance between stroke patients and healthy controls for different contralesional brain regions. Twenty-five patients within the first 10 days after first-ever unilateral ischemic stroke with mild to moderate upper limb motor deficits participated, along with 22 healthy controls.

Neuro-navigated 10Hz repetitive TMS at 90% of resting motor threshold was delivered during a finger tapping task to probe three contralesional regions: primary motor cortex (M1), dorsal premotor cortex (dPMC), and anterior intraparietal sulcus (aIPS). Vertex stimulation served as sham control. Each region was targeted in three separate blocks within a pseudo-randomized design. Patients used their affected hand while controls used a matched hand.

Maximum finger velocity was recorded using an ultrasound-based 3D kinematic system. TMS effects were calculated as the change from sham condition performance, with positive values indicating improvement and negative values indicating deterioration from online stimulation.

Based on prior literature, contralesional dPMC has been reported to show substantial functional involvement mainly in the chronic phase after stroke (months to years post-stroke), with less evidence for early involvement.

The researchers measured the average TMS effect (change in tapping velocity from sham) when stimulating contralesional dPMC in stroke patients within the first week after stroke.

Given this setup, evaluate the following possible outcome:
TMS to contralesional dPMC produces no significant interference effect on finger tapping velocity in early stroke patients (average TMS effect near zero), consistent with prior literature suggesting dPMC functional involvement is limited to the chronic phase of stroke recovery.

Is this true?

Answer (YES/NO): YES